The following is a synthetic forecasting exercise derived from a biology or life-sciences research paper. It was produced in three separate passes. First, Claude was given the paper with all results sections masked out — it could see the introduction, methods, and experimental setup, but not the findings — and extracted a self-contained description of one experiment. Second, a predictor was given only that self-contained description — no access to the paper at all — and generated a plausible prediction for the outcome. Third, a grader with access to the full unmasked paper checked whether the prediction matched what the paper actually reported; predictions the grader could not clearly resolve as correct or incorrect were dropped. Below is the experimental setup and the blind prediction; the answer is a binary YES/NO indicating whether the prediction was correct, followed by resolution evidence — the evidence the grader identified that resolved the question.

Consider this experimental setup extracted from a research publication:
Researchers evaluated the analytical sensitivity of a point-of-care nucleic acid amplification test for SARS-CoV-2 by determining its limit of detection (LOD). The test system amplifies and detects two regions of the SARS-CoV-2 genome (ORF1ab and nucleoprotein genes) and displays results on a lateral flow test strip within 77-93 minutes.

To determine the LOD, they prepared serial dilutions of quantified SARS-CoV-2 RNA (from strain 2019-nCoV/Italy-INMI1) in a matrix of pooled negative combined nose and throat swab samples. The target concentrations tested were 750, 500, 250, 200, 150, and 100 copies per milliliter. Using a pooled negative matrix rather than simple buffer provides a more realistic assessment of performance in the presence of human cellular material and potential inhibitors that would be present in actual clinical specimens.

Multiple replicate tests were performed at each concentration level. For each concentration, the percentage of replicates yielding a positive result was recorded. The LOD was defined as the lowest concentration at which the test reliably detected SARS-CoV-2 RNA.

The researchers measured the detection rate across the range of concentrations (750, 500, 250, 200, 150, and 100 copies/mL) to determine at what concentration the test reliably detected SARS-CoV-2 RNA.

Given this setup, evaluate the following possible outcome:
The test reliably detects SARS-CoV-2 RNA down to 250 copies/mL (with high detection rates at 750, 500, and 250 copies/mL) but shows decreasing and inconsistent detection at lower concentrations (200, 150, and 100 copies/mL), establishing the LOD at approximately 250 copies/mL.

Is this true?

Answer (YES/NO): YES